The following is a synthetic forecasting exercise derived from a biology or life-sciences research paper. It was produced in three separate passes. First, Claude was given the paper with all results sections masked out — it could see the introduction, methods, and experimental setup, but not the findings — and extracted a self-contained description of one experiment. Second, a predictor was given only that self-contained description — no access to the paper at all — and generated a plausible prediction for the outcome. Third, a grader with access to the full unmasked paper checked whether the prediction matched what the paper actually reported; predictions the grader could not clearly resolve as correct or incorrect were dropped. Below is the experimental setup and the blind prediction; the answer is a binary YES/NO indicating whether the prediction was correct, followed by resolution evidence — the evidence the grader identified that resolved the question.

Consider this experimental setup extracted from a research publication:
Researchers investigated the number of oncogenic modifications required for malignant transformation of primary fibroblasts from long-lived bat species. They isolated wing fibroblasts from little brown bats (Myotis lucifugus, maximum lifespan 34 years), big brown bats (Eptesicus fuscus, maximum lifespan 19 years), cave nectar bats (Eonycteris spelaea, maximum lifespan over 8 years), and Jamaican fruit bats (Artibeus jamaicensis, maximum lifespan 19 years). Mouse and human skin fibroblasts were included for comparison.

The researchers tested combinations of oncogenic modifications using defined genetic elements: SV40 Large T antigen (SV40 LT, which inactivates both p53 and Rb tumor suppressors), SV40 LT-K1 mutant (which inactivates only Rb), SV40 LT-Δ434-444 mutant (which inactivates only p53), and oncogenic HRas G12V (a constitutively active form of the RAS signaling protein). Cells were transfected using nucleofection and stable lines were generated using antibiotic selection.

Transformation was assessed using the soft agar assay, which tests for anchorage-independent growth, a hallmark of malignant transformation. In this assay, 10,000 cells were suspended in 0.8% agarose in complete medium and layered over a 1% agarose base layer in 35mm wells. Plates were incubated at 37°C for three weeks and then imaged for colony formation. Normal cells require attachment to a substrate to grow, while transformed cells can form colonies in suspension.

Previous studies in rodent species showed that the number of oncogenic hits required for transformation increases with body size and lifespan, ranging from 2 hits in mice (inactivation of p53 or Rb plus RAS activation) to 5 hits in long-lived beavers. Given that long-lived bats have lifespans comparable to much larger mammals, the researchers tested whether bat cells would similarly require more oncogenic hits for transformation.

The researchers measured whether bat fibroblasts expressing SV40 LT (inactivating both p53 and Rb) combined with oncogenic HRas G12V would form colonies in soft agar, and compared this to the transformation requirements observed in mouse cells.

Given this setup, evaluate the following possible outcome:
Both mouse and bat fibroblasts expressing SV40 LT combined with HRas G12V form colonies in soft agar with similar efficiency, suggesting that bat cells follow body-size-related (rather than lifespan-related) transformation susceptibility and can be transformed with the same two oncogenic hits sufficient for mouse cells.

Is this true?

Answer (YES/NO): YES